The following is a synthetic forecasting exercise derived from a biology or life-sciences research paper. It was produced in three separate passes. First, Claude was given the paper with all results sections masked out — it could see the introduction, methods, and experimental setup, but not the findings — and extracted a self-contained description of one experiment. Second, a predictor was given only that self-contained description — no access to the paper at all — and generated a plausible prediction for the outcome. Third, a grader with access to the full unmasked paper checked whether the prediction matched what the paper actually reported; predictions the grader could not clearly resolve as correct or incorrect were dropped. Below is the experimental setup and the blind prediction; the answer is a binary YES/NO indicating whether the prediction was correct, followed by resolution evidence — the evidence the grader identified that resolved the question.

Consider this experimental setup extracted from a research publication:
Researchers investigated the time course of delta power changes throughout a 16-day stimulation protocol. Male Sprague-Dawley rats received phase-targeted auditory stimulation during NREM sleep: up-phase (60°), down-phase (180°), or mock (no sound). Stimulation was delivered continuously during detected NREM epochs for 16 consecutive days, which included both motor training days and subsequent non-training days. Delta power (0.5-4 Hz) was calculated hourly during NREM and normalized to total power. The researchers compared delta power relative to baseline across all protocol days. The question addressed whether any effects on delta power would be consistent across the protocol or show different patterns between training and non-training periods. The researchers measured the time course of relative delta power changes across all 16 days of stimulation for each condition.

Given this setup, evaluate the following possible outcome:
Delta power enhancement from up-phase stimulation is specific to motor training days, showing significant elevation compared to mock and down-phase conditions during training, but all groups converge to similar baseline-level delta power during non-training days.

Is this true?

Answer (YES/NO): NO